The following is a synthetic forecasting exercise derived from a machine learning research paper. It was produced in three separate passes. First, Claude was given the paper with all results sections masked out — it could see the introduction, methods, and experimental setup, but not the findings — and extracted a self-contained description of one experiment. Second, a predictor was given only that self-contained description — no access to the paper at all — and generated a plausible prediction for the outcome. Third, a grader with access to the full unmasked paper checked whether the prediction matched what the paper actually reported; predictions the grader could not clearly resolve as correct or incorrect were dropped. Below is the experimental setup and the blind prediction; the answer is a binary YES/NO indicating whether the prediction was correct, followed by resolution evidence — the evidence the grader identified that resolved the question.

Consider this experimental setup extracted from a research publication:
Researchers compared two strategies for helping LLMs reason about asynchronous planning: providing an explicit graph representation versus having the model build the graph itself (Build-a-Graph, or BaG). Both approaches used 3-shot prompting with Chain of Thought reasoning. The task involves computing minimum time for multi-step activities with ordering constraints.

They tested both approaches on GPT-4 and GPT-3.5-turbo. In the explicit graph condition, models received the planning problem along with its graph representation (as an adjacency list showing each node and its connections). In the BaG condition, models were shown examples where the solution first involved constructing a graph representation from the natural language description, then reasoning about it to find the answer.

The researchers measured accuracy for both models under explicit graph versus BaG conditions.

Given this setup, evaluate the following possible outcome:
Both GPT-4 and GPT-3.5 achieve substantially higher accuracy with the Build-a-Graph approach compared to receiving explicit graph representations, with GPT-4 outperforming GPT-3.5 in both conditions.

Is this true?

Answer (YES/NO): NO